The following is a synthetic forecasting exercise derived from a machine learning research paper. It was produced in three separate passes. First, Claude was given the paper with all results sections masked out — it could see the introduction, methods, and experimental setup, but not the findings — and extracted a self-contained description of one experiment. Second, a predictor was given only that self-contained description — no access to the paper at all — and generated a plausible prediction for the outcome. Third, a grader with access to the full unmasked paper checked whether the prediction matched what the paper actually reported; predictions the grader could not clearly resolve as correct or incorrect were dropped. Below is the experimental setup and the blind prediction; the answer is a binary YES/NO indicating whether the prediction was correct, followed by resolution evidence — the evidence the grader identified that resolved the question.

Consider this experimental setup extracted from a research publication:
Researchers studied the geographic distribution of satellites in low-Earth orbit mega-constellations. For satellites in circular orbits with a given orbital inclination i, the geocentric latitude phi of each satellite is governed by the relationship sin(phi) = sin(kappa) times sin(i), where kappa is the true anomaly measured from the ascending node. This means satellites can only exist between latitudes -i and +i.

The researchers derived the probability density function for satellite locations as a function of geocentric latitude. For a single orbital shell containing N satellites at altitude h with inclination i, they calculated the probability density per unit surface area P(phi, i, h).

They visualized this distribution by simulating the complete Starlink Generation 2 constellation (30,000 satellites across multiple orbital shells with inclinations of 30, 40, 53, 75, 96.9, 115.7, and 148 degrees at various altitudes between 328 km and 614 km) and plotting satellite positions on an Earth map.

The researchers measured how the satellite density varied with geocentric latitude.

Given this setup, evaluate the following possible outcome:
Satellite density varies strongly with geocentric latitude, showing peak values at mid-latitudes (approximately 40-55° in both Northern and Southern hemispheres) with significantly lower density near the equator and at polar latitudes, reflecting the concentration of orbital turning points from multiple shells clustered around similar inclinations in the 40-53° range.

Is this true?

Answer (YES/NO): NO